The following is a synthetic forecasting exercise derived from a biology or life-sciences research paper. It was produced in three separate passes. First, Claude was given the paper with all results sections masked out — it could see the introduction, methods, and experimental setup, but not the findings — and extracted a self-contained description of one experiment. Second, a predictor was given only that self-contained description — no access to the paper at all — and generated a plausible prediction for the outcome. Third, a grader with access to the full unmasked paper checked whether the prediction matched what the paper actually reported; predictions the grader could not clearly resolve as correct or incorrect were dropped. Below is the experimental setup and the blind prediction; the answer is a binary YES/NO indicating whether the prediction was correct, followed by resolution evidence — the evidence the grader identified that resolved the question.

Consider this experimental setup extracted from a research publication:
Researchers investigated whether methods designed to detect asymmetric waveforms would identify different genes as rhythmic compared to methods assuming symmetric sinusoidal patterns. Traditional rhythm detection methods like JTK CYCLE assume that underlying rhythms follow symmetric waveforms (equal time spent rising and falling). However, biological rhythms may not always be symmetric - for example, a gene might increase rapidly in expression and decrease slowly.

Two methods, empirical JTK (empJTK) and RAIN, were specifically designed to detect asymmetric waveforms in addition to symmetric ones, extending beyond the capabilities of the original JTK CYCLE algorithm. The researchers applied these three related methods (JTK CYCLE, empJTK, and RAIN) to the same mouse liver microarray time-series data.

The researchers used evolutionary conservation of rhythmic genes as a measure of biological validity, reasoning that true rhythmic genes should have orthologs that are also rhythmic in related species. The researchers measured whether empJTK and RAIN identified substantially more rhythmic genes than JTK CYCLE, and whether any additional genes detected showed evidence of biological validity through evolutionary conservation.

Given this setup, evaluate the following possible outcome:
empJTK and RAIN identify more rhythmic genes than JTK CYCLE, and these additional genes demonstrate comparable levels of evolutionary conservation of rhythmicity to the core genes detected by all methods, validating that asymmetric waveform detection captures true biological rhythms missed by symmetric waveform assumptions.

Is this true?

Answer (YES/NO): NO